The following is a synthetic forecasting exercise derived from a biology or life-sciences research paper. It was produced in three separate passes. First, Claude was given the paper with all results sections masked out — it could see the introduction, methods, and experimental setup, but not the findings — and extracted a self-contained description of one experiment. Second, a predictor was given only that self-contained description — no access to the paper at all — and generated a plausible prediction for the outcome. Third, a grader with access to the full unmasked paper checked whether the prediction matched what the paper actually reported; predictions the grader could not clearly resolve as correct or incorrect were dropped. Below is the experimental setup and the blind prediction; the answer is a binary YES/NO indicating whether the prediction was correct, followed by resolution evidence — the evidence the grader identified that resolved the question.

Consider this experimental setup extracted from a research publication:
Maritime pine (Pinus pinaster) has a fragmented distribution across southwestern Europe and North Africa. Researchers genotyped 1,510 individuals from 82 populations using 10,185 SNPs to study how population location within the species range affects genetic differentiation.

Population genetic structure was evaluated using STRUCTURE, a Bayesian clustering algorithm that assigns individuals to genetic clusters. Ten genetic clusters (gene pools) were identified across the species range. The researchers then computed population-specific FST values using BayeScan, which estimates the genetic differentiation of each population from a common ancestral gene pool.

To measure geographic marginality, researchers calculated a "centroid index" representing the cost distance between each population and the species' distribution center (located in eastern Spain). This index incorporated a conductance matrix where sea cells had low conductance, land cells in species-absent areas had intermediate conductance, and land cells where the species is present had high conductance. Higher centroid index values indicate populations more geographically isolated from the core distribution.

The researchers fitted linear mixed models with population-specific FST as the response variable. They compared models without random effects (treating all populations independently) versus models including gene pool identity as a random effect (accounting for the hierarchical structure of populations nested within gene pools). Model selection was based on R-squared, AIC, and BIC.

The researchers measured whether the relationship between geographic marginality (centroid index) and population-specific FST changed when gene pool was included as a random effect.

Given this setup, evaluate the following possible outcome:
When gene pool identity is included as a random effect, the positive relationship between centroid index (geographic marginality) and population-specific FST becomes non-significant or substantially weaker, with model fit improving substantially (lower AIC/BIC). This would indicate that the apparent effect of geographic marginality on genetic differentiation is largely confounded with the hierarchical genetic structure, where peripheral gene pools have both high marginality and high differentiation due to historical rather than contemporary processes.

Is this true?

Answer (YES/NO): NO